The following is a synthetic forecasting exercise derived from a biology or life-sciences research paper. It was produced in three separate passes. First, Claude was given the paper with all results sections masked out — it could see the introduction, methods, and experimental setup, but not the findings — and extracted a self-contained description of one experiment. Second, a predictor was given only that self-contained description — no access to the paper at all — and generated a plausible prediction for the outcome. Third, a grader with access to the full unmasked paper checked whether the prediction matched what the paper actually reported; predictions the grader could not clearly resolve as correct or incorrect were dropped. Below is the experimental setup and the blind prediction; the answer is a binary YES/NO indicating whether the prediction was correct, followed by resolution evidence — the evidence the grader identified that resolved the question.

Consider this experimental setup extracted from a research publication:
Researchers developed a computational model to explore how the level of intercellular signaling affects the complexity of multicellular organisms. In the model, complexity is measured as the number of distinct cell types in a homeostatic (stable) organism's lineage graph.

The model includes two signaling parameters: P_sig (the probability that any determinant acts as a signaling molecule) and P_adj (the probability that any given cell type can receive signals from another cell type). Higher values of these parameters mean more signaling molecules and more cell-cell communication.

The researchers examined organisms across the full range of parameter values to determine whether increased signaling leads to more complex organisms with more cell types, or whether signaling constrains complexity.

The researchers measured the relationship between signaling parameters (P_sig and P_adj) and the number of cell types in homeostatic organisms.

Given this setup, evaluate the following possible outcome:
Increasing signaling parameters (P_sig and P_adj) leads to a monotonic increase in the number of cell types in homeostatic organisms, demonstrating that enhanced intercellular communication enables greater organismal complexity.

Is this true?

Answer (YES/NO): NO